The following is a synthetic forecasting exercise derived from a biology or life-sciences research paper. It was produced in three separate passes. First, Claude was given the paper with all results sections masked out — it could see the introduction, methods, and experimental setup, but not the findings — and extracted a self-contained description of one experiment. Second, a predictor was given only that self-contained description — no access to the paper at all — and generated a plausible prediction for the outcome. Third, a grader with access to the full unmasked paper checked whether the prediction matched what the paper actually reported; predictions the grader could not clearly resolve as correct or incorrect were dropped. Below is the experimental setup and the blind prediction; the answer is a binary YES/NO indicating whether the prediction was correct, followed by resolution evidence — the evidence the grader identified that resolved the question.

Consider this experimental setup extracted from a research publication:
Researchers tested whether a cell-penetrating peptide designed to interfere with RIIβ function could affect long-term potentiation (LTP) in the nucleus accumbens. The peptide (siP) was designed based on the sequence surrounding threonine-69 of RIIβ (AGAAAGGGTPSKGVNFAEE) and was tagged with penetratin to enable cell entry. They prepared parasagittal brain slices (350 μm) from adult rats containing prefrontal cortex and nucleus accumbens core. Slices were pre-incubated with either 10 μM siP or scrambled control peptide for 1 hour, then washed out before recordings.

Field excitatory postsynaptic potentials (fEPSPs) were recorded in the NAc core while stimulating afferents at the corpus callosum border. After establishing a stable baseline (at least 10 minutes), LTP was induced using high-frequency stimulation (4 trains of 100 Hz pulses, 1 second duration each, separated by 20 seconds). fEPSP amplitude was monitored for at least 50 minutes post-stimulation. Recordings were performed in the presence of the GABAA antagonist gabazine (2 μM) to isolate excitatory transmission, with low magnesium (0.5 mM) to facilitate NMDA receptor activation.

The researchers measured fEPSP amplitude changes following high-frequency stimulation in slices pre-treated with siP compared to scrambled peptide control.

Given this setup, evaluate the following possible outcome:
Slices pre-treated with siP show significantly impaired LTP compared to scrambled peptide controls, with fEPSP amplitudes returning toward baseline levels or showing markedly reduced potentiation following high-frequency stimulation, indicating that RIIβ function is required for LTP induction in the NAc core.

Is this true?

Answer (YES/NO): NO